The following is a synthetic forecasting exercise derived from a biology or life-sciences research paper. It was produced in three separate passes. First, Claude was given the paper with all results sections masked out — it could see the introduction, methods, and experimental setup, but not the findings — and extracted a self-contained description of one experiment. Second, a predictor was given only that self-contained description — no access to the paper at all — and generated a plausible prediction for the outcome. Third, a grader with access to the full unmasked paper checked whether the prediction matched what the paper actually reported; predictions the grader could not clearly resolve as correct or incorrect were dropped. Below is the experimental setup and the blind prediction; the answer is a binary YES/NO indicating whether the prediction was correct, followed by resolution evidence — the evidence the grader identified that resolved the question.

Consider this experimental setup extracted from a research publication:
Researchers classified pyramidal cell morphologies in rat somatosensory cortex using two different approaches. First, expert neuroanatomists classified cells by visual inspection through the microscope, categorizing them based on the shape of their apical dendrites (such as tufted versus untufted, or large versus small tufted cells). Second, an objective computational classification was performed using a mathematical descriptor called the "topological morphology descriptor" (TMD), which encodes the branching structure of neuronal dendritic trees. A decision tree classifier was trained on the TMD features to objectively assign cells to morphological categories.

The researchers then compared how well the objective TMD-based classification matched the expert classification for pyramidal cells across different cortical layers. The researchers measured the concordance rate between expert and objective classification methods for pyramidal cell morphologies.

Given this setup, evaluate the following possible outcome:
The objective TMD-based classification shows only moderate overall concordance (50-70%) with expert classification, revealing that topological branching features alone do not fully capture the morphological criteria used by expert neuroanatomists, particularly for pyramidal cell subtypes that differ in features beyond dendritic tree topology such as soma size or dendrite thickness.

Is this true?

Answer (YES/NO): NO